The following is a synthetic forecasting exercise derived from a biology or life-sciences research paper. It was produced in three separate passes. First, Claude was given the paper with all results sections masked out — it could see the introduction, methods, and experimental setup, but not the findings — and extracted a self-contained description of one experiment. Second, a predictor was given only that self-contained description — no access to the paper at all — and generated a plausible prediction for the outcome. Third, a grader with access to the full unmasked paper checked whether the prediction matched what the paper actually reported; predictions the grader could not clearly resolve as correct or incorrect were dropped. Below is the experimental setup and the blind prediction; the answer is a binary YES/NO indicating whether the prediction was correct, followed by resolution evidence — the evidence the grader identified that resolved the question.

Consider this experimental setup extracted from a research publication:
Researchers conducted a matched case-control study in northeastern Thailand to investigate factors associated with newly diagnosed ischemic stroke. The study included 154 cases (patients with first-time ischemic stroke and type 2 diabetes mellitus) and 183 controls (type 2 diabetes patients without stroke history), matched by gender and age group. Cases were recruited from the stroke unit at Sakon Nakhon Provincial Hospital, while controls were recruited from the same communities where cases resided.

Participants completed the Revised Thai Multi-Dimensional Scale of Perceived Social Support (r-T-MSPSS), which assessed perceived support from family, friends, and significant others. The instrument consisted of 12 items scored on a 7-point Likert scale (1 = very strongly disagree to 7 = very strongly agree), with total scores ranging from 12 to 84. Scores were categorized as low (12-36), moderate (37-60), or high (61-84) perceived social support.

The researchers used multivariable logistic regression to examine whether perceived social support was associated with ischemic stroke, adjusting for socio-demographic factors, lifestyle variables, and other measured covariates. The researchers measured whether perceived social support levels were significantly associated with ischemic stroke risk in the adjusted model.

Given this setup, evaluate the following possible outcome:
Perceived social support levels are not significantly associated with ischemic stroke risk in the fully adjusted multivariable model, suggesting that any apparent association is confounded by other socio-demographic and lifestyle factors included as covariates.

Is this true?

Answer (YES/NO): YES